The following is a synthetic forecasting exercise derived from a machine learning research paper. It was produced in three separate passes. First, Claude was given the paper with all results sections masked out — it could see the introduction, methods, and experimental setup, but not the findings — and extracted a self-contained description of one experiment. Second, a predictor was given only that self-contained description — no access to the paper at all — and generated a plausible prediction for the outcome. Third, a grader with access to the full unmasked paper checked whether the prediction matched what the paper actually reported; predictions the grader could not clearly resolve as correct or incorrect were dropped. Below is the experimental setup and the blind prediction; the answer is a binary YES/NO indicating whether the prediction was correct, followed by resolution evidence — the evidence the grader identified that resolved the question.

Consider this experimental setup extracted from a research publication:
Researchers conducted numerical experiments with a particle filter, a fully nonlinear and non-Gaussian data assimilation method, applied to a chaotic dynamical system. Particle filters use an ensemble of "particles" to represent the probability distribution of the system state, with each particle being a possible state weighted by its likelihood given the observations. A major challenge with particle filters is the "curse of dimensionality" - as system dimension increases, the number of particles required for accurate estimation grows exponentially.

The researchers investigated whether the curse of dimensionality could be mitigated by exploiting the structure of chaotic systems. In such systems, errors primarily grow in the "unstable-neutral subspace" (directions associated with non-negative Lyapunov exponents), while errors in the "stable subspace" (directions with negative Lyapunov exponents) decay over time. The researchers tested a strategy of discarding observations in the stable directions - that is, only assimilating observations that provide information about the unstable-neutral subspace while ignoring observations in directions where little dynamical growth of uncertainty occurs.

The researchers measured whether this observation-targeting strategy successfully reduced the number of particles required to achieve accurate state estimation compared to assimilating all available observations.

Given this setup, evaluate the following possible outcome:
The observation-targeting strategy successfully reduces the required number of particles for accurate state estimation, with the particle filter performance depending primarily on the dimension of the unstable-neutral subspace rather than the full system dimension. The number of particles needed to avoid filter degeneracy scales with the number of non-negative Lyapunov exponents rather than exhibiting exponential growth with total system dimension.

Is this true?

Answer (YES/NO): NO